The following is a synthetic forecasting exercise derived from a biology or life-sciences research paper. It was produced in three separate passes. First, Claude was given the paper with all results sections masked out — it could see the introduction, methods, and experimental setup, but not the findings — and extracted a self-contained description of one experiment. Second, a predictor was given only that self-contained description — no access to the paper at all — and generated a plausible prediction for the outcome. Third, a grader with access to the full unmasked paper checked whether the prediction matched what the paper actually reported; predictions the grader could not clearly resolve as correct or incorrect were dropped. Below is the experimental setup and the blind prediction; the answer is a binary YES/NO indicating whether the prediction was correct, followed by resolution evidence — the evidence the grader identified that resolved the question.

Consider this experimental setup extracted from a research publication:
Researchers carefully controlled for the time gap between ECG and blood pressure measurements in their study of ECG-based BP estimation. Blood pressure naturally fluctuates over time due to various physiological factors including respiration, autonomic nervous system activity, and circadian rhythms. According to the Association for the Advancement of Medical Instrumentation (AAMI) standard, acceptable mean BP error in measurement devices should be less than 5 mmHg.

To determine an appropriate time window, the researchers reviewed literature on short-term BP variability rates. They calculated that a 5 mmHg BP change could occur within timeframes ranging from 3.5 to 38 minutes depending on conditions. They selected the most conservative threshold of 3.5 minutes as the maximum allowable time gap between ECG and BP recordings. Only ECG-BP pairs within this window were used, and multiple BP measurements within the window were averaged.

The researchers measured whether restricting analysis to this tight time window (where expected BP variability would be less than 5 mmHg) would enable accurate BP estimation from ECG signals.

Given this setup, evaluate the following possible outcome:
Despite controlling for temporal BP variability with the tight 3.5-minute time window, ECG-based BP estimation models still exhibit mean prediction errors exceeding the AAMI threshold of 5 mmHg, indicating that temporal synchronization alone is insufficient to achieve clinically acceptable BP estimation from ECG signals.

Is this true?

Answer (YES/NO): YES